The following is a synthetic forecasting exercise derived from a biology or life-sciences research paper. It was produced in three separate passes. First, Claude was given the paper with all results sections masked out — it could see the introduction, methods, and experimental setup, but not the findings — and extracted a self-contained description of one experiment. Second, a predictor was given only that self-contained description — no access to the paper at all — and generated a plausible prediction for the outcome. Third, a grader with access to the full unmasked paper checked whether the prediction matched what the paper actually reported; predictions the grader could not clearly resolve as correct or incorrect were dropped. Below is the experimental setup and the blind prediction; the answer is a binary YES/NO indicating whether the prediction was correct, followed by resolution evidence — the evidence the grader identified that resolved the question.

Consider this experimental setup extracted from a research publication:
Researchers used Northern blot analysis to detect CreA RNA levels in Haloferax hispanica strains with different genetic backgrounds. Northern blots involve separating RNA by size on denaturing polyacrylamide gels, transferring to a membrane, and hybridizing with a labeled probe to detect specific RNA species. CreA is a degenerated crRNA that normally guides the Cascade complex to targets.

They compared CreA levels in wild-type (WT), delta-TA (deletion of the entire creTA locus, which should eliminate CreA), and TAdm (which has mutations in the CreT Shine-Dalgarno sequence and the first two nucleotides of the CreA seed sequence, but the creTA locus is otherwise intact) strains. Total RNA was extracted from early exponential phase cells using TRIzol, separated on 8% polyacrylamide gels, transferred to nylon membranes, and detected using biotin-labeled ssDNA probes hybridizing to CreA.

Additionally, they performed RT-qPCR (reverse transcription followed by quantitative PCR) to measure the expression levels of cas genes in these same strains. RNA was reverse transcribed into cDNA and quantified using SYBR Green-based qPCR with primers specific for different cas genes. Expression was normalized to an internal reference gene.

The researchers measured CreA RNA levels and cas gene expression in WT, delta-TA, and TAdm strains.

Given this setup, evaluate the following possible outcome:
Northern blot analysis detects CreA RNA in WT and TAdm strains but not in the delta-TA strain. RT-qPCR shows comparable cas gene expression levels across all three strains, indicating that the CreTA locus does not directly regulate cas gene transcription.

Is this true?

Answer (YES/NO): NO